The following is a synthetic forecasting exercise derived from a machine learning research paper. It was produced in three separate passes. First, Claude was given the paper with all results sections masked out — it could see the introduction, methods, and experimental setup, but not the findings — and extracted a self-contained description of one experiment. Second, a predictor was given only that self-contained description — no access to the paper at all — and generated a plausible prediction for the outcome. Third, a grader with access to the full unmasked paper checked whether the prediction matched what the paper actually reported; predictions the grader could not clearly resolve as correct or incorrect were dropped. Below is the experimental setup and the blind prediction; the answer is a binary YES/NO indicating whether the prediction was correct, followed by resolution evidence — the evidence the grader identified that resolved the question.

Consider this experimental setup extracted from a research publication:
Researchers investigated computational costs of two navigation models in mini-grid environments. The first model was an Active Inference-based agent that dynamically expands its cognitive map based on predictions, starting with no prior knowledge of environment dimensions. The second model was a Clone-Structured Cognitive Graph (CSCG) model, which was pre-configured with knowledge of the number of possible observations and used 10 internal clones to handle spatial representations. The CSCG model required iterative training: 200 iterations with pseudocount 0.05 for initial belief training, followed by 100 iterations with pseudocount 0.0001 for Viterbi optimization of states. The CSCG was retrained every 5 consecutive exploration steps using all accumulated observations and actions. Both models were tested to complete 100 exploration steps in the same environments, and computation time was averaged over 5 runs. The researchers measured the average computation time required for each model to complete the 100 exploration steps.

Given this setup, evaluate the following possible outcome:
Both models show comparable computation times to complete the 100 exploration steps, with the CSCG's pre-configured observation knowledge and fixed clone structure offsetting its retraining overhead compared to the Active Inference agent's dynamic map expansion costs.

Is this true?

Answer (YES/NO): NO